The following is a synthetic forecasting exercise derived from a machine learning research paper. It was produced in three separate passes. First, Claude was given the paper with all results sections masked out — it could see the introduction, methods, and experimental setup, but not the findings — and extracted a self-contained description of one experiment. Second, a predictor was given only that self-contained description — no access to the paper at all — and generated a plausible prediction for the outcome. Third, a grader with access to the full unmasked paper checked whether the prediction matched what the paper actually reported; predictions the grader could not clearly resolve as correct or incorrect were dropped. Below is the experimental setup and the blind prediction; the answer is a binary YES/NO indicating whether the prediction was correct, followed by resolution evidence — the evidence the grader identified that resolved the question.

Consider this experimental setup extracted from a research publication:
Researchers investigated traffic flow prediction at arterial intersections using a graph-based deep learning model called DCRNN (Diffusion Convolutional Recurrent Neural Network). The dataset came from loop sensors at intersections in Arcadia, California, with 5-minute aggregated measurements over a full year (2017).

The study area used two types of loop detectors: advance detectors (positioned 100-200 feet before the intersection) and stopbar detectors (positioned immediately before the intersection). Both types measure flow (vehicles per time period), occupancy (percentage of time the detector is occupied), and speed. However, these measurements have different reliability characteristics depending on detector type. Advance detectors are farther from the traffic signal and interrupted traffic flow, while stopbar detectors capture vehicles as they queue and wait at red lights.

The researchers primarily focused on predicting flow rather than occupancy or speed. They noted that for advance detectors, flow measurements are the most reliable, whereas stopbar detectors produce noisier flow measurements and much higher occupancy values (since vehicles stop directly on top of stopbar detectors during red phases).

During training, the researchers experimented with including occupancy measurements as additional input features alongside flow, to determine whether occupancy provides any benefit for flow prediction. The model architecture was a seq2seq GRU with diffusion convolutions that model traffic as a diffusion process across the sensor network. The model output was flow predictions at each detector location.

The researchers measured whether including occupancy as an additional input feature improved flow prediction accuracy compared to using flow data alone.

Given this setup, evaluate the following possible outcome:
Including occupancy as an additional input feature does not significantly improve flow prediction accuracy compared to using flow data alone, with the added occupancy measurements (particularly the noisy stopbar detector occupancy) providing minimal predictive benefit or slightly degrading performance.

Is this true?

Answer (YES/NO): YES